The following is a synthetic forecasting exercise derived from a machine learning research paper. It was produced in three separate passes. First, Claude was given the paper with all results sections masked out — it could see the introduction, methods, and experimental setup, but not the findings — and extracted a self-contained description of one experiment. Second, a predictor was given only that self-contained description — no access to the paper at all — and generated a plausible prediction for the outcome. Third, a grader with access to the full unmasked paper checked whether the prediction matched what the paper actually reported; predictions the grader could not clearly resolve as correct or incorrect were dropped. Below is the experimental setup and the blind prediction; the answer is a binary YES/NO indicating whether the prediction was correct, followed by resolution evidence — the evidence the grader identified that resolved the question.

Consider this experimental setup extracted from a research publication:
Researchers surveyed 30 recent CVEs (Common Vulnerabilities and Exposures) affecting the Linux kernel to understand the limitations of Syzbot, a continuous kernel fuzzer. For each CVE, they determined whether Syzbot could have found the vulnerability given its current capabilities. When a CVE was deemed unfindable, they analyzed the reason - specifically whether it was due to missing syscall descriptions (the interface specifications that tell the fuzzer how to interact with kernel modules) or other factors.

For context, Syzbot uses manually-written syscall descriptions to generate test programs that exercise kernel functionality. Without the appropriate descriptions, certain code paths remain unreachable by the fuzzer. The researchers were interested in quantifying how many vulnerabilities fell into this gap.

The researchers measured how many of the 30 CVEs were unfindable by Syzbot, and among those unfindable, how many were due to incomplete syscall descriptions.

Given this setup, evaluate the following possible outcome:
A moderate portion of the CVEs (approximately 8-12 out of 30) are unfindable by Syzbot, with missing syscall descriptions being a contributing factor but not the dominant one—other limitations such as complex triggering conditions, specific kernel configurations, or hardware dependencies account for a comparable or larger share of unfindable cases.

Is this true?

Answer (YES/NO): NO